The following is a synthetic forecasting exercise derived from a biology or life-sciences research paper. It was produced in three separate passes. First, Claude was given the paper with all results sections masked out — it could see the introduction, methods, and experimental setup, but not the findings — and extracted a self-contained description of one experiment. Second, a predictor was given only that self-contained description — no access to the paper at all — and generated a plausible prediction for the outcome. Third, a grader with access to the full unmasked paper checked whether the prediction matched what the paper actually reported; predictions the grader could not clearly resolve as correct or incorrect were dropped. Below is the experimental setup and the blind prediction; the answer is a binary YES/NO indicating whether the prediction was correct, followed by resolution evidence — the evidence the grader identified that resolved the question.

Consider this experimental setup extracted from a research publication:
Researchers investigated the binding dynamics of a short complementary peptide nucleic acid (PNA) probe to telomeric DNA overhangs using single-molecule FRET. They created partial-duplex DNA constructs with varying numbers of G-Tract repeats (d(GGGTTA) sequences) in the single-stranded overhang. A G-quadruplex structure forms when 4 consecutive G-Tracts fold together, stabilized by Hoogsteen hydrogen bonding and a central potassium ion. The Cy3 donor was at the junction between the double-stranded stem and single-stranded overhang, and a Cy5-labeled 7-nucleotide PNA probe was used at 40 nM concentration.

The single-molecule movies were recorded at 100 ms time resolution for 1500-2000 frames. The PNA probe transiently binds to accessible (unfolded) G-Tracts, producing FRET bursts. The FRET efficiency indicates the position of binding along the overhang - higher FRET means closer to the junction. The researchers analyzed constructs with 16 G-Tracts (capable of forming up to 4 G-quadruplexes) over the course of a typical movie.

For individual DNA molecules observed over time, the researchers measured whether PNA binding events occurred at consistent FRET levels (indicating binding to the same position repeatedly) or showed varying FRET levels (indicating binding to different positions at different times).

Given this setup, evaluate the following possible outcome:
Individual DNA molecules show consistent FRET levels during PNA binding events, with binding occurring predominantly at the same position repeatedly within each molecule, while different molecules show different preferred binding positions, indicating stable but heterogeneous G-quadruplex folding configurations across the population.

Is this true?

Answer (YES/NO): NO